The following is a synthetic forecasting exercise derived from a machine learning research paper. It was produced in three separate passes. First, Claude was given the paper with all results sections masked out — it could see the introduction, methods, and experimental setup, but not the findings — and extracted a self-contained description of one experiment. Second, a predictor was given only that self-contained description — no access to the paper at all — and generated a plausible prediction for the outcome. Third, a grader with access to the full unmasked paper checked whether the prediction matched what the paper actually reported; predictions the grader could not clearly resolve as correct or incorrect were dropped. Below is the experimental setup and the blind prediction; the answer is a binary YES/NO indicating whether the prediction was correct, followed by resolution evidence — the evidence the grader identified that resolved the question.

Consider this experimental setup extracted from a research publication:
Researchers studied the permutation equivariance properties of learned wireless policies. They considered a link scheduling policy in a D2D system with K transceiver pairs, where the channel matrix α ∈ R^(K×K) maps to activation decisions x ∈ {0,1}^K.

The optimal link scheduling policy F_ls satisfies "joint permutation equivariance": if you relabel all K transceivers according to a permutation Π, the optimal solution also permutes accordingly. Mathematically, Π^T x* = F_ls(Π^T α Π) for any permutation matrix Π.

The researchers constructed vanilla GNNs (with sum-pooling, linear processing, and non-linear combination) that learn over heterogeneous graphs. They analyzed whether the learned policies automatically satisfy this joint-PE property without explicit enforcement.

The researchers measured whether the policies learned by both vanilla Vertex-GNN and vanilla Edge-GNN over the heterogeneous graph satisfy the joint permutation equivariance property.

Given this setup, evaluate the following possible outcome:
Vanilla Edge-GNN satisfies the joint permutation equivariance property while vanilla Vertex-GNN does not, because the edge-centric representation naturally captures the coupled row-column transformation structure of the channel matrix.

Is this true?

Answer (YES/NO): NO